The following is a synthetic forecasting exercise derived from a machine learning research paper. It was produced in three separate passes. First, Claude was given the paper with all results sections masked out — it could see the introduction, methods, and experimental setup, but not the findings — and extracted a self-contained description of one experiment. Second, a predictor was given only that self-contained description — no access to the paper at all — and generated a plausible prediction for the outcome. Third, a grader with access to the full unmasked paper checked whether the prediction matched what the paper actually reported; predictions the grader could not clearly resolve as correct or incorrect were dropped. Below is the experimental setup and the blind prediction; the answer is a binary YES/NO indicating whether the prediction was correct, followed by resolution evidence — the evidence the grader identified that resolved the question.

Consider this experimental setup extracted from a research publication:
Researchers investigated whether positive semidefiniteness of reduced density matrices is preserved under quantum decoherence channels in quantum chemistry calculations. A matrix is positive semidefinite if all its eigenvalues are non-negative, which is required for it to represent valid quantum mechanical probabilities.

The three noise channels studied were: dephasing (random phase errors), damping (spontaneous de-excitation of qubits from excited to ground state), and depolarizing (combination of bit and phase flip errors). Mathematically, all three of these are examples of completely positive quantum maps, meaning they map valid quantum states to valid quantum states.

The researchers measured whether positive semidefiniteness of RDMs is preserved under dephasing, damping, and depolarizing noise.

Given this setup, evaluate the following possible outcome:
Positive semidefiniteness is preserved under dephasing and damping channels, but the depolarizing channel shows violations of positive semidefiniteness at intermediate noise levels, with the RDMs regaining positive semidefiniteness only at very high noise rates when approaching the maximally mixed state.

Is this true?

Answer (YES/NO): NO